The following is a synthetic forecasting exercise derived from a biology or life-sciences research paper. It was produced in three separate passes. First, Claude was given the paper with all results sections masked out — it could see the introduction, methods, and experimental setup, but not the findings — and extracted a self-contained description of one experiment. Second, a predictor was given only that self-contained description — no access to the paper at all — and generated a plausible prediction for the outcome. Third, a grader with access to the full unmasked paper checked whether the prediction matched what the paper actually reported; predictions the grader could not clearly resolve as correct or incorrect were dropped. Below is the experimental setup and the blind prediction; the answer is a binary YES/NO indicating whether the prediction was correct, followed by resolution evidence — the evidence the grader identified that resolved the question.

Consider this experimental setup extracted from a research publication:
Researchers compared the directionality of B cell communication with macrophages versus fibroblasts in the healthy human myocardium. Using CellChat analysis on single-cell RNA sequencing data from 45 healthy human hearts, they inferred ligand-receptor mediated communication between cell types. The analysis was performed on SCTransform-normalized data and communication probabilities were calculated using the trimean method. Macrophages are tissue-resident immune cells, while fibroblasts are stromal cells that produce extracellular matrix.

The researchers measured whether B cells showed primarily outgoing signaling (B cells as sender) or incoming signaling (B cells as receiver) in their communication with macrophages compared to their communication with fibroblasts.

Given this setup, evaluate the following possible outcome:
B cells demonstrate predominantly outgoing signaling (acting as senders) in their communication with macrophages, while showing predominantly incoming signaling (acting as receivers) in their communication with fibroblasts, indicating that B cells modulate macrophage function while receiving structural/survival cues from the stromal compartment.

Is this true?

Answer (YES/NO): YES